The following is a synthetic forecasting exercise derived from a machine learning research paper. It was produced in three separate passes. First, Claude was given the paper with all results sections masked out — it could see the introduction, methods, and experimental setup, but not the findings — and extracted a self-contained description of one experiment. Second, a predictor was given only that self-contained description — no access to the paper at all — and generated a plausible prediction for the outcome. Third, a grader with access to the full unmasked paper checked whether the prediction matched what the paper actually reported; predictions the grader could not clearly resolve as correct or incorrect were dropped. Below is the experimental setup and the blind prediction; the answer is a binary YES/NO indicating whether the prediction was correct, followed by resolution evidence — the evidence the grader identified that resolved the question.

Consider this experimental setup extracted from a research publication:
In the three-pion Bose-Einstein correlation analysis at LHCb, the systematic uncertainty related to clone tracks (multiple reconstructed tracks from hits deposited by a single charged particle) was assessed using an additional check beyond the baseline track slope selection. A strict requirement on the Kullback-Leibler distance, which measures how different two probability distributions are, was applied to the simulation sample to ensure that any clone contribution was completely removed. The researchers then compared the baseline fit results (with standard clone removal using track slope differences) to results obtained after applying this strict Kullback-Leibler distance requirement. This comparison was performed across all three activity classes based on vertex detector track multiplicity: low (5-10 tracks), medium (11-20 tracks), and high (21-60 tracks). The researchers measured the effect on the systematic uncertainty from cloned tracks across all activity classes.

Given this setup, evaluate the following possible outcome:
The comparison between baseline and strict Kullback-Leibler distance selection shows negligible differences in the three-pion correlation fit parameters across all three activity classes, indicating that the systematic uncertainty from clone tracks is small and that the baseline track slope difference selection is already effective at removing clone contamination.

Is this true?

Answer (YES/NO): YES